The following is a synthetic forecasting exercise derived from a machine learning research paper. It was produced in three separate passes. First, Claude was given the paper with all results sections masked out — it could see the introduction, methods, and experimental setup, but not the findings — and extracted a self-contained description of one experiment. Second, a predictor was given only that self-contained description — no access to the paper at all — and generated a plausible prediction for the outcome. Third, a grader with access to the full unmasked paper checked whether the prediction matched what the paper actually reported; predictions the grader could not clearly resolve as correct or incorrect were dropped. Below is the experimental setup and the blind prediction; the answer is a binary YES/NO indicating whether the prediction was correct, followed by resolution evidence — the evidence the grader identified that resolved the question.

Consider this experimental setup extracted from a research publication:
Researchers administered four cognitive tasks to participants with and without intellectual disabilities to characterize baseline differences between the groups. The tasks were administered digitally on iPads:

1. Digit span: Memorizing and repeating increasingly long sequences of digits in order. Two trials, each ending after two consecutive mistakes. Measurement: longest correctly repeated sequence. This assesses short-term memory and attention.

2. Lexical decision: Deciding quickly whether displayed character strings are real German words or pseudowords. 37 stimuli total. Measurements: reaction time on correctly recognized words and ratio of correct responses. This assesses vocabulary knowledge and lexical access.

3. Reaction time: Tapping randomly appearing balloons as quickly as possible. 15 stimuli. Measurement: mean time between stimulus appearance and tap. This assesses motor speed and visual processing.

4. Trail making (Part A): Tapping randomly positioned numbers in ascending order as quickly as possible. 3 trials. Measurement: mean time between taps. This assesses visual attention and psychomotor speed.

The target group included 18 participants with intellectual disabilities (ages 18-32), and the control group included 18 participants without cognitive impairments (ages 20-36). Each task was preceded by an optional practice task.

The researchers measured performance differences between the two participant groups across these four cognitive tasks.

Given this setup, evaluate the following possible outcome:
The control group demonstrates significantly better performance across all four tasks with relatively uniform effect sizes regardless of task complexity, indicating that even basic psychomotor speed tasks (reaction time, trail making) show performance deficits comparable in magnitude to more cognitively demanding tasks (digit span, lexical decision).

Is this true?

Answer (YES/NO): NO